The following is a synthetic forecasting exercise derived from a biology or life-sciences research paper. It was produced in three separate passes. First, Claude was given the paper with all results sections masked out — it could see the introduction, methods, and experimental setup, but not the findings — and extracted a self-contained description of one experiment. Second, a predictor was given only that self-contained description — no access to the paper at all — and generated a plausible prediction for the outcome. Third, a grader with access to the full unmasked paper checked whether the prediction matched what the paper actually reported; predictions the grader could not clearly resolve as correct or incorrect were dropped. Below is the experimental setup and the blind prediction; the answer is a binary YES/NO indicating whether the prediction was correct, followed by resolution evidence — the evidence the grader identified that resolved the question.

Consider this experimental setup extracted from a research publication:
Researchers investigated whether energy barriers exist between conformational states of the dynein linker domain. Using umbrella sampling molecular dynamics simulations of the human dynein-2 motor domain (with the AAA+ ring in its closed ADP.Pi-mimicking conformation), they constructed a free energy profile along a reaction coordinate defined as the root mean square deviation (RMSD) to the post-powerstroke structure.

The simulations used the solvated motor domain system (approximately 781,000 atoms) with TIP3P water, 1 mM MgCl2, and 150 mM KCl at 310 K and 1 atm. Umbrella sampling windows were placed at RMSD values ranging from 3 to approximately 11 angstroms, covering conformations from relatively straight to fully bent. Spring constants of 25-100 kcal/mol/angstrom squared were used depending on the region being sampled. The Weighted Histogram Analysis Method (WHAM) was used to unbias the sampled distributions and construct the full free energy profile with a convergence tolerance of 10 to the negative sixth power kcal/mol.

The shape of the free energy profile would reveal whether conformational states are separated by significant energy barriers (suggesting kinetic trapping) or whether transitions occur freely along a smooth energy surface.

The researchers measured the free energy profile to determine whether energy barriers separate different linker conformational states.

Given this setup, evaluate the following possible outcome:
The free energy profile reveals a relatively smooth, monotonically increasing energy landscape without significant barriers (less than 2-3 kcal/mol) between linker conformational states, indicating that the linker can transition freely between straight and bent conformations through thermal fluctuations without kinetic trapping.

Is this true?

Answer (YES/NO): NO